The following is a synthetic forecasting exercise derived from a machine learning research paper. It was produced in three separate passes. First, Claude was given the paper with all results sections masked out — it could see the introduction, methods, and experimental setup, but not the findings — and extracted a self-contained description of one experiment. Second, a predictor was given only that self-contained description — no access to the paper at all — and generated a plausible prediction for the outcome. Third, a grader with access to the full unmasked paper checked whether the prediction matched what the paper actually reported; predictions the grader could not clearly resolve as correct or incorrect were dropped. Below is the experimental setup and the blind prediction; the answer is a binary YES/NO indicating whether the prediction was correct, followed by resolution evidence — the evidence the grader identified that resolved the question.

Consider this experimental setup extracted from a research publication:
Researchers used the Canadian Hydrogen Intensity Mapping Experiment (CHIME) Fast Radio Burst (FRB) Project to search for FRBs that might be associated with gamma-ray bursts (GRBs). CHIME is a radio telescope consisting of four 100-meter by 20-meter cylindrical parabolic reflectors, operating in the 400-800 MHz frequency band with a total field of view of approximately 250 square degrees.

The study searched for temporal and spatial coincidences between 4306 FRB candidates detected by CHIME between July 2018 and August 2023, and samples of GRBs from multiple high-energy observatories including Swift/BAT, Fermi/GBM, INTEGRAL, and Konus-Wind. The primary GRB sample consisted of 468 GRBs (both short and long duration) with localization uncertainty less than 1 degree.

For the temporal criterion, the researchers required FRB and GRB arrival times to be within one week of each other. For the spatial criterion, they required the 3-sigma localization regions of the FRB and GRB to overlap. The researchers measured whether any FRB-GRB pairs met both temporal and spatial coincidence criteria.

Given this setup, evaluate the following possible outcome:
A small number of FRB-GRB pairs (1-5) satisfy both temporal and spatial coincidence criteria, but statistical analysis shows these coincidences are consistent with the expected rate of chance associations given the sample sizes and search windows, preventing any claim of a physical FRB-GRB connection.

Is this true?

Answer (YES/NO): NO